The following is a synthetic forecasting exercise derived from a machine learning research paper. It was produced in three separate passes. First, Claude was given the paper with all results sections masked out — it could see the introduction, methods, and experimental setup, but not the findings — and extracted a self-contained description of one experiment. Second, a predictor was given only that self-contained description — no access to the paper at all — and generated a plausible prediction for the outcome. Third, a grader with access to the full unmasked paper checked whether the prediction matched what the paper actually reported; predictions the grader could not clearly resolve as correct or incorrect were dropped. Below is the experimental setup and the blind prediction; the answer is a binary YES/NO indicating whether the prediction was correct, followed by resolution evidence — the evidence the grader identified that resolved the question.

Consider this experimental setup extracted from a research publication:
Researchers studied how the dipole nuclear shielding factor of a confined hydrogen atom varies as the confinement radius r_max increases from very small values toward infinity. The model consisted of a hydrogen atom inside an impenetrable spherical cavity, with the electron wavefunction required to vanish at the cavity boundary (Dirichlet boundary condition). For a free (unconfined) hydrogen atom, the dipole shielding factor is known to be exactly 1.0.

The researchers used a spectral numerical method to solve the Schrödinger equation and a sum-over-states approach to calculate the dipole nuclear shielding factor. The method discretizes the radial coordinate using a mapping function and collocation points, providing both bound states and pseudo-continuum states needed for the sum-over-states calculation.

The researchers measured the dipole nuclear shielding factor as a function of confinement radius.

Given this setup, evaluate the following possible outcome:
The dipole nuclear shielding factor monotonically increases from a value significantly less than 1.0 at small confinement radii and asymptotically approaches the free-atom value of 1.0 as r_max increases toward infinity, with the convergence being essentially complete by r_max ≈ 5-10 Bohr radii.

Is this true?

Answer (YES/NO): YES